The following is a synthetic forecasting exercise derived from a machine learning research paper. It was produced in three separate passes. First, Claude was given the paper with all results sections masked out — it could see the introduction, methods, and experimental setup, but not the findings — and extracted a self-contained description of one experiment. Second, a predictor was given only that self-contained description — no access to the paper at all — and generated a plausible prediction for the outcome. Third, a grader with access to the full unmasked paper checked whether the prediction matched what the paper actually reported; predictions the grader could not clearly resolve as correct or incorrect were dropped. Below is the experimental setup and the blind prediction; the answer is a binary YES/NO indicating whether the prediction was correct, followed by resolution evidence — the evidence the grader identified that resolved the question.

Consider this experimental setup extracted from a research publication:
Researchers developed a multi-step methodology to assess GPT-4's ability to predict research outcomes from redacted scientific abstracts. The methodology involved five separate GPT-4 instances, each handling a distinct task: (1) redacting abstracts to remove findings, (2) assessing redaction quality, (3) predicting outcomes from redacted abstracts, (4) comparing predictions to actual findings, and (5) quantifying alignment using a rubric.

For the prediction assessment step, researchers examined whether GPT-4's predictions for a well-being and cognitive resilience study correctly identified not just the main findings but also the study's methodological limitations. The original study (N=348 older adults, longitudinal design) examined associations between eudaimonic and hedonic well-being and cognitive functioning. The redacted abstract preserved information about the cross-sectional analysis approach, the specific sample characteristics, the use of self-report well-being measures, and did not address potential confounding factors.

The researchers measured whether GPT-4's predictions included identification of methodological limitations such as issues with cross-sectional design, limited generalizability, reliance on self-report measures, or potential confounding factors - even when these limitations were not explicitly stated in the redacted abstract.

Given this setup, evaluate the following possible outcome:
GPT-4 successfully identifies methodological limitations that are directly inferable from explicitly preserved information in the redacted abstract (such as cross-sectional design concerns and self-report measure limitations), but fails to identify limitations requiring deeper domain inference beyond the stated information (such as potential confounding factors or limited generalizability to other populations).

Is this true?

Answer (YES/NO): NO